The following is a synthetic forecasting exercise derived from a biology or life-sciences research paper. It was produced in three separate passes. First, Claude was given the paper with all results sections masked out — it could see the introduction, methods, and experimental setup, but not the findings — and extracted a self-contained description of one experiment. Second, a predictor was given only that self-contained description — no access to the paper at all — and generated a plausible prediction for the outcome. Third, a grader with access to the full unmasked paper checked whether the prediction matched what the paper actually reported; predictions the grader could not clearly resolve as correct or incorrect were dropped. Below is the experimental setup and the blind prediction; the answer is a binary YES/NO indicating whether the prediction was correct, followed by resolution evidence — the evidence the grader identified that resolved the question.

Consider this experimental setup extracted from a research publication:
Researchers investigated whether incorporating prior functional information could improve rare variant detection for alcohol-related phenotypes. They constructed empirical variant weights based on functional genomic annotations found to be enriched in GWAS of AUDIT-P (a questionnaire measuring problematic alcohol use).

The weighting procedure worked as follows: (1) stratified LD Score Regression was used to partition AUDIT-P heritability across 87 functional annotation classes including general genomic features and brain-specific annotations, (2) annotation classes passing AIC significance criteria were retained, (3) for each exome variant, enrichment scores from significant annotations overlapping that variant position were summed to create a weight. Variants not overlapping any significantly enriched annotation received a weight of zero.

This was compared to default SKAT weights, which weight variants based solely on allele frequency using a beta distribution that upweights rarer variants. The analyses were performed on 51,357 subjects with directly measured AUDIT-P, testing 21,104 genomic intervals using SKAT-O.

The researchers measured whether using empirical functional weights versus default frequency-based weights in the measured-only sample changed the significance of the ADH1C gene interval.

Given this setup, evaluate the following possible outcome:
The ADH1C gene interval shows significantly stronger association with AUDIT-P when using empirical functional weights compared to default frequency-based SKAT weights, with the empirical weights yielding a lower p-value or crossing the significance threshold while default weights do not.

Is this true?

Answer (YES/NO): NO